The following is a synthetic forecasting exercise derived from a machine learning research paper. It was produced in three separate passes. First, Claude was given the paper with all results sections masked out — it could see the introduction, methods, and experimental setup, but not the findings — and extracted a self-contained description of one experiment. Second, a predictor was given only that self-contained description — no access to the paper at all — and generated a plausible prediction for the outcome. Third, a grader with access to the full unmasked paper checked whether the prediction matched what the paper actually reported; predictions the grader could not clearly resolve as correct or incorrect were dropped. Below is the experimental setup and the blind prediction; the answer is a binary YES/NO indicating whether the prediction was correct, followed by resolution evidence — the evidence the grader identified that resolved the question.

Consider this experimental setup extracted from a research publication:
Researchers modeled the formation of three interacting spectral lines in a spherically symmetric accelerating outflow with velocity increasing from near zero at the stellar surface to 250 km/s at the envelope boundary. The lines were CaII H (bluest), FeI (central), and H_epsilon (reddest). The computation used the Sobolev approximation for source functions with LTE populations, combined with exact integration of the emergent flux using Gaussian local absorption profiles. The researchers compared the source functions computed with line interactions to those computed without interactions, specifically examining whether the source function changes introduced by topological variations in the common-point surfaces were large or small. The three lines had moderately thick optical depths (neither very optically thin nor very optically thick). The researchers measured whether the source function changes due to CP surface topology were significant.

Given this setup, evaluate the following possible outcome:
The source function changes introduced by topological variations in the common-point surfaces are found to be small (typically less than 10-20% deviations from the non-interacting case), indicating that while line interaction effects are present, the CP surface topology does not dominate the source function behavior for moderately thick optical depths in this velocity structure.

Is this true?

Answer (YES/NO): YES